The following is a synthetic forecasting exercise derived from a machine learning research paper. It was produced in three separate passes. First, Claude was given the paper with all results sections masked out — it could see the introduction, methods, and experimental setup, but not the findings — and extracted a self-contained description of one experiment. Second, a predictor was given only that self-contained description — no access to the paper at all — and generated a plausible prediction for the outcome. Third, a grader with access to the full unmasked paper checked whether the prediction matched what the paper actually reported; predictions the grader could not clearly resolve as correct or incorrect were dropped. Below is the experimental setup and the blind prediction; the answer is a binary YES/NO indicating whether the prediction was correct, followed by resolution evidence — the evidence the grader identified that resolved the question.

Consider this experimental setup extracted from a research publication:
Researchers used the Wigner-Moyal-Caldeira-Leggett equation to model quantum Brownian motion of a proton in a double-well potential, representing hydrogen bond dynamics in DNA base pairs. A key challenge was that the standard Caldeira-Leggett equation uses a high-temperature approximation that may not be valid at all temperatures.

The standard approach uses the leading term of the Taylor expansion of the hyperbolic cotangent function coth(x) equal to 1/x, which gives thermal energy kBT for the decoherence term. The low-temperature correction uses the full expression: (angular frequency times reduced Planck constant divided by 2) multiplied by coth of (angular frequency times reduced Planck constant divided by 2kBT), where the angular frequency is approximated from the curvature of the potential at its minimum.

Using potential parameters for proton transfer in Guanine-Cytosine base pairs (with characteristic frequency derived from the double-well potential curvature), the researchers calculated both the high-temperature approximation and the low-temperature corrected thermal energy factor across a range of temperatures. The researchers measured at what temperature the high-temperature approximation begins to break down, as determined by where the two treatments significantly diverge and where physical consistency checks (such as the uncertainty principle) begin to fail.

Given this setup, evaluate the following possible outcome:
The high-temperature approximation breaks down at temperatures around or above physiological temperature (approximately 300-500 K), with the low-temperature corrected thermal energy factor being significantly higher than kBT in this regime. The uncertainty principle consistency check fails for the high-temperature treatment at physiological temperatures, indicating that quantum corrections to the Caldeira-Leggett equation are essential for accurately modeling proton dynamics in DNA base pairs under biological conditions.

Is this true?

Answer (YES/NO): NO